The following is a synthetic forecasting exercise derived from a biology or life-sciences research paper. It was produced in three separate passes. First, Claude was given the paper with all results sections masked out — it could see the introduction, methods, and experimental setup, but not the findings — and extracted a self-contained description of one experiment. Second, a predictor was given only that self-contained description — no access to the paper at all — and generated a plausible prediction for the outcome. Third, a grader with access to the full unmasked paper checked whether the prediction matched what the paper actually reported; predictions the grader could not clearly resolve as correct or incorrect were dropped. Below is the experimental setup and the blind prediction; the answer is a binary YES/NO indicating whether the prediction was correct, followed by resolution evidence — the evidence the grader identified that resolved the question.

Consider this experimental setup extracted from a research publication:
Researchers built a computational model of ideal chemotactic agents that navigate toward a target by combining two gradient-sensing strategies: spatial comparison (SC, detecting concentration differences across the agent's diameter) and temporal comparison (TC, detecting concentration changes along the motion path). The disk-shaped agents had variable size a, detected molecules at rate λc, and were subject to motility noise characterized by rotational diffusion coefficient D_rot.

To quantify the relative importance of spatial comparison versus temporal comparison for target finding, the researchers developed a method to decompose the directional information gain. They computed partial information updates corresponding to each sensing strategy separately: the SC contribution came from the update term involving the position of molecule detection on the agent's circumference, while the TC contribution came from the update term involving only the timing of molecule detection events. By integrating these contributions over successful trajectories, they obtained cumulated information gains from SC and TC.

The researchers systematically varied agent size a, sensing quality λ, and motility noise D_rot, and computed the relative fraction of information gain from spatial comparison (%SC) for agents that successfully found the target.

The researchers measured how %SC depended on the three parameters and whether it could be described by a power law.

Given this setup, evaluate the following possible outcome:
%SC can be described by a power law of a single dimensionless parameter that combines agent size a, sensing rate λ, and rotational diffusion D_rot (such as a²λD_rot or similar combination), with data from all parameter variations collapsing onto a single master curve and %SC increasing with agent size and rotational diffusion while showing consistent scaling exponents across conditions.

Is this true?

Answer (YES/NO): YES